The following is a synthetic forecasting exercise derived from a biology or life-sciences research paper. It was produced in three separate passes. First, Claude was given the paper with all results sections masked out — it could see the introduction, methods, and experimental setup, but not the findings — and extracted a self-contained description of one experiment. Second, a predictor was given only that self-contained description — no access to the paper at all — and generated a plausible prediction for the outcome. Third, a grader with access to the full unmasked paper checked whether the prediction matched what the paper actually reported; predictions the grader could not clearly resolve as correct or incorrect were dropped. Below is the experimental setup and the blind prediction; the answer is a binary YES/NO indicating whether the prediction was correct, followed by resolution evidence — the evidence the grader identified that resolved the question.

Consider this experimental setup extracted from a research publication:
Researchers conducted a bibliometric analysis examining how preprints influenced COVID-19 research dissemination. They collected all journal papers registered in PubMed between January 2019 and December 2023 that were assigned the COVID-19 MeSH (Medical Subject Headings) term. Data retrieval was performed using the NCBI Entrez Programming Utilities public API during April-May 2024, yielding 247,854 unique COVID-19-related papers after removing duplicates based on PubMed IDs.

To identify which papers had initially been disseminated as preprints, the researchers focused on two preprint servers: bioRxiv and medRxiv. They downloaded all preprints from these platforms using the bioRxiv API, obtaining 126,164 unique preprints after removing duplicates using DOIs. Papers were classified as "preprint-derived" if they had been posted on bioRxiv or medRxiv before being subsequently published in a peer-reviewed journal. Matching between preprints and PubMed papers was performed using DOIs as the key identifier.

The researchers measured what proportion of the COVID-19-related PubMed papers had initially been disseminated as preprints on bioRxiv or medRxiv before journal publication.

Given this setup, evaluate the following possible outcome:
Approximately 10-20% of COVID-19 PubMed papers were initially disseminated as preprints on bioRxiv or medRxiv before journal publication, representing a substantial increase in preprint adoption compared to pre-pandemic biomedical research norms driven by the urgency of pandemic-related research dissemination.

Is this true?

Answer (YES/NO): NO